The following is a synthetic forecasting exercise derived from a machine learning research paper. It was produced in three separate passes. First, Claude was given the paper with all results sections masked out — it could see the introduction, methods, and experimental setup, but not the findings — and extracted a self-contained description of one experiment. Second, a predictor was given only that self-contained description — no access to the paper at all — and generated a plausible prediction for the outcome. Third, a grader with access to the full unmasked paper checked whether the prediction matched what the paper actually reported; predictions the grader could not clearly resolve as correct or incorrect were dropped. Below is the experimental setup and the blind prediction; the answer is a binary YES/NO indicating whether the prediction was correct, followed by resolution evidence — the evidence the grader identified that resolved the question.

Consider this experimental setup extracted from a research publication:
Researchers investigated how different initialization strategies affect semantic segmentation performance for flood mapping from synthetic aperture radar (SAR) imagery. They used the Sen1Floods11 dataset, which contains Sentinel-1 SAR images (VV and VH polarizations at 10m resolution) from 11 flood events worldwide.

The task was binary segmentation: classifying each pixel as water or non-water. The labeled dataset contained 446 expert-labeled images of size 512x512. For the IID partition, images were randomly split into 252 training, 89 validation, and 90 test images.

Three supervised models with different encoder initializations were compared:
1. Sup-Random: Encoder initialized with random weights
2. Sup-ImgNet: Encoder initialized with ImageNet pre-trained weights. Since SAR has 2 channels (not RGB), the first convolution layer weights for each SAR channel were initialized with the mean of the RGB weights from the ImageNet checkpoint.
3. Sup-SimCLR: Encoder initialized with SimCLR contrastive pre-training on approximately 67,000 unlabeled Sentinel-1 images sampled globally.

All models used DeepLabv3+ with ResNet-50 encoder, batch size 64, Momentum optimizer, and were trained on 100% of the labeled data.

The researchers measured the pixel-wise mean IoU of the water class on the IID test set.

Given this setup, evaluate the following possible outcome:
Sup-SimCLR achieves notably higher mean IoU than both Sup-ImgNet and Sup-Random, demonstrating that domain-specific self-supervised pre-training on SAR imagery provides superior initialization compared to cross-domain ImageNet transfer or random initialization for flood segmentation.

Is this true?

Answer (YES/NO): NO